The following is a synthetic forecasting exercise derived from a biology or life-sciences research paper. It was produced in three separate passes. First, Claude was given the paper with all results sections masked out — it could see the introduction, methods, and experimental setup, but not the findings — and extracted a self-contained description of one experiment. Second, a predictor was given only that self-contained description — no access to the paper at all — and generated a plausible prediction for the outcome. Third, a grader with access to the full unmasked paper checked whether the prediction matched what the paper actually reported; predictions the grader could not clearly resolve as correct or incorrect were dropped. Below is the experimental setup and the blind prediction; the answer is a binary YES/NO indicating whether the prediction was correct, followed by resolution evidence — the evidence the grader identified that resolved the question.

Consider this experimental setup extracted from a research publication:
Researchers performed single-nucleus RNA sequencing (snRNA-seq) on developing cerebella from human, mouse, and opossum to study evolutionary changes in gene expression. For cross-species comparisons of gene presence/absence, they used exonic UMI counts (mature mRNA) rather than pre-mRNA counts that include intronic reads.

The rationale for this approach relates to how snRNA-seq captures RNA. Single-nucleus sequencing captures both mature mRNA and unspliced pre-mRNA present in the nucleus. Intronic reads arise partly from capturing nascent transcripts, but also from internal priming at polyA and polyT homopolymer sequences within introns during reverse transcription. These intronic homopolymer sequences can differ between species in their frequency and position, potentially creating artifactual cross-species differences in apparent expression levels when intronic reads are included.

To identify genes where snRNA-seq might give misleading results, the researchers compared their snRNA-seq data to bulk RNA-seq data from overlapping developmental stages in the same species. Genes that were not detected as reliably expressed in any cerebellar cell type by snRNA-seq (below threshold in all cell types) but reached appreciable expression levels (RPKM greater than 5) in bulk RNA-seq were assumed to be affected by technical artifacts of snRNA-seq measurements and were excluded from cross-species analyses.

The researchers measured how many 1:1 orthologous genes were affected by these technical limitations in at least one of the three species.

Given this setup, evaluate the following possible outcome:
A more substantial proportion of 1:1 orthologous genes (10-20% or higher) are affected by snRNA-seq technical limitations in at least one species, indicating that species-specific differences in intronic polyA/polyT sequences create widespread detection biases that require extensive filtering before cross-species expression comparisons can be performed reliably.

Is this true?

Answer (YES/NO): YES